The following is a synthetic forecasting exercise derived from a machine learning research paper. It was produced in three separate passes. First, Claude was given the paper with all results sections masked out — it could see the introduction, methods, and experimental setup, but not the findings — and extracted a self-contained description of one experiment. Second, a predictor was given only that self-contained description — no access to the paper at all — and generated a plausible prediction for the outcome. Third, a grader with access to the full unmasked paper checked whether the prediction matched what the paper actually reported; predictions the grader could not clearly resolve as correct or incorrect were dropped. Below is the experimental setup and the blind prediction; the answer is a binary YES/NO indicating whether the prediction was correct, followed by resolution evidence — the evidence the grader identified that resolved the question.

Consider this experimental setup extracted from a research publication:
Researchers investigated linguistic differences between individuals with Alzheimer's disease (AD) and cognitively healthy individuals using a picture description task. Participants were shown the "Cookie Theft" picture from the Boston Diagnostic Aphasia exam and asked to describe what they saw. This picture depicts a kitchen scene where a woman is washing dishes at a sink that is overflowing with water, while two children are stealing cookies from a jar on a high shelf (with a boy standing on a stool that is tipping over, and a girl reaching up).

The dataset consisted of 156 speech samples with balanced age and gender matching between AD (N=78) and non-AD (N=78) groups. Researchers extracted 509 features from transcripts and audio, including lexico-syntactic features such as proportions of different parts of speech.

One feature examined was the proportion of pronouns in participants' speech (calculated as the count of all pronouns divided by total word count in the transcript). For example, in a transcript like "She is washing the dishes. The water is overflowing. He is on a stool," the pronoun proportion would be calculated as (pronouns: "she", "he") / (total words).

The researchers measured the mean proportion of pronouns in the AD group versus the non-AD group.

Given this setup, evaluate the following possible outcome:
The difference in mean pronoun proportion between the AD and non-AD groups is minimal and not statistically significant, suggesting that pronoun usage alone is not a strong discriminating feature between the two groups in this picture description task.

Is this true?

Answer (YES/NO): NO